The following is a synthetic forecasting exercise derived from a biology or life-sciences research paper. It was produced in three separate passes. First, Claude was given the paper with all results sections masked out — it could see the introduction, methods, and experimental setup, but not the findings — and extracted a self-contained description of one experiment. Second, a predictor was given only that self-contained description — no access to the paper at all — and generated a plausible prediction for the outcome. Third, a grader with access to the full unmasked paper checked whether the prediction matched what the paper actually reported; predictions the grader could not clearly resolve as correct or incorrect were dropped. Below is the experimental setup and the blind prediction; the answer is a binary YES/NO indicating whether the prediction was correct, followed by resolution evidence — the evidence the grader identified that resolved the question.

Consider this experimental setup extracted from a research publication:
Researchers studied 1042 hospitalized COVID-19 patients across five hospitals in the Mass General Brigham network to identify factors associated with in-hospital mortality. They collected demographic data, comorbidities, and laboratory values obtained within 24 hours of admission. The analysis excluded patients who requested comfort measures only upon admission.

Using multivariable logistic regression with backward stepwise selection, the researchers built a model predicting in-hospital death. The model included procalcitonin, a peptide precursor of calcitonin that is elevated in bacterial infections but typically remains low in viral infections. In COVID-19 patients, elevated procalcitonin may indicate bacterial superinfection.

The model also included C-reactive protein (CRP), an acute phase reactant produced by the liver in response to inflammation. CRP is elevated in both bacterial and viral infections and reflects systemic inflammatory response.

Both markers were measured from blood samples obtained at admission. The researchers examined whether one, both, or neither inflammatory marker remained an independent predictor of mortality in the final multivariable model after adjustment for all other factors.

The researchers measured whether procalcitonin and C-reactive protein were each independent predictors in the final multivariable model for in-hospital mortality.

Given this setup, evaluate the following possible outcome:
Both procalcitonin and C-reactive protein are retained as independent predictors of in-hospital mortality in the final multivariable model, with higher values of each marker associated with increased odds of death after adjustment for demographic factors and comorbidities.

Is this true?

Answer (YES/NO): YES